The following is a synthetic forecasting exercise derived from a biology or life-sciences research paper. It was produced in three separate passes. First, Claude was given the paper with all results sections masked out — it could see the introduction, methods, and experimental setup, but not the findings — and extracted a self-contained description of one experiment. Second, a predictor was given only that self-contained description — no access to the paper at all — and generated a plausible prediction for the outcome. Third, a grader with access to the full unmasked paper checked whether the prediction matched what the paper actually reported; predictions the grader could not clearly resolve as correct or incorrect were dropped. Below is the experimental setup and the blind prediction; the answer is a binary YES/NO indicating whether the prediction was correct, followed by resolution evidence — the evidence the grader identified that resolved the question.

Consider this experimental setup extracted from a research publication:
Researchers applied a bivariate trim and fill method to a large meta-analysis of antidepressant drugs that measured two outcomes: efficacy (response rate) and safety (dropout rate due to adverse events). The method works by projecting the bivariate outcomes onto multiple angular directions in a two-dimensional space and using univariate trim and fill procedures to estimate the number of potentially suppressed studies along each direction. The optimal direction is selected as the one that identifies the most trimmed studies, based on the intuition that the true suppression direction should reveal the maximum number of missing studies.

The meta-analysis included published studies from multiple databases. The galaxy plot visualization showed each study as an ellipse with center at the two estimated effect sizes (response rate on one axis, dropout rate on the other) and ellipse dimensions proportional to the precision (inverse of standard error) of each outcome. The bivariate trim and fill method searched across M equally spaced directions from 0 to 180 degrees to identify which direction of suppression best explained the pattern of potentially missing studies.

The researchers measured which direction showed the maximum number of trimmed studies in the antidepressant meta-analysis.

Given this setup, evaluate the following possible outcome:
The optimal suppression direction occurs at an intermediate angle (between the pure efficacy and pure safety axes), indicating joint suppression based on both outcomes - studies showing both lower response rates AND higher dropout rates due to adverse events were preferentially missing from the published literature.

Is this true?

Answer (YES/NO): NO